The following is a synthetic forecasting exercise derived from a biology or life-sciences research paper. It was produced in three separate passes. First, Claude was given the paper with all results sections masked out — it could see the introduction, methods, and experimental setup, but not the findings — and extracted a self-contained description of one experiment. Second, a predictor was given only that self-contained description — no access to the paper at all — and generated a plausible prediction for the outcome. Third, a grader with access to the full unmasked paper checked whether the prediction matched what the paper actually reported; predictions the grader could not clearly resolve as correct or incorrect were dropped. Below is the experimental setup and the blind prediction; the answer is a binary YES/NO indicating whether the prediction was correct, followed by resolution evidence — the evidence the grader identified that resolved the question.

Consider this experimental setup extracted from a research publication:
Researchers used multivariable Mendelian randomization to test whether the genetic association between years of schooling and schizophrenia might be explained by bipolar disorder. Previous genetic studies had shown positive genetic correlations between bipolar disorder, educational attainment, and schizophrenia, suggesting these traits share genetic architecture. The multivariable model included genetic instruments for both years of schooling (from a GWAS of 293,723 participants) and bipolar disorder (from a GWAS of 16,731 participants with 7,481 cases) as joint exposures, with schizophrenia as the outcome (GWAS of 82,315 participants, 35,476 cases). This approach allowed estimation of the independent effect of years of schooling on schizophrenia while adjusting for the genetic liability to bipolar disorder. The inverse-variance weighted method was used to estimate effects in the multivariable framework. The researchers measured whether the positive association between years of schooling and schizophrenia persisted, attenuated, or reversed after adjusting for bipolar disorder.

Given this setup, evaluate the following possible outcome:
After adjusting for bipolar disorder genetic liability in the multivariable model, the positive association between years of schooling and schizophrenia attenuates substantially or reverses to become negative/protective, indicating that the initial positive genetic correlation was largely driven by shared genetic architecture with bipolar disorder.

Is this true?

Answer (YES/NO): YES